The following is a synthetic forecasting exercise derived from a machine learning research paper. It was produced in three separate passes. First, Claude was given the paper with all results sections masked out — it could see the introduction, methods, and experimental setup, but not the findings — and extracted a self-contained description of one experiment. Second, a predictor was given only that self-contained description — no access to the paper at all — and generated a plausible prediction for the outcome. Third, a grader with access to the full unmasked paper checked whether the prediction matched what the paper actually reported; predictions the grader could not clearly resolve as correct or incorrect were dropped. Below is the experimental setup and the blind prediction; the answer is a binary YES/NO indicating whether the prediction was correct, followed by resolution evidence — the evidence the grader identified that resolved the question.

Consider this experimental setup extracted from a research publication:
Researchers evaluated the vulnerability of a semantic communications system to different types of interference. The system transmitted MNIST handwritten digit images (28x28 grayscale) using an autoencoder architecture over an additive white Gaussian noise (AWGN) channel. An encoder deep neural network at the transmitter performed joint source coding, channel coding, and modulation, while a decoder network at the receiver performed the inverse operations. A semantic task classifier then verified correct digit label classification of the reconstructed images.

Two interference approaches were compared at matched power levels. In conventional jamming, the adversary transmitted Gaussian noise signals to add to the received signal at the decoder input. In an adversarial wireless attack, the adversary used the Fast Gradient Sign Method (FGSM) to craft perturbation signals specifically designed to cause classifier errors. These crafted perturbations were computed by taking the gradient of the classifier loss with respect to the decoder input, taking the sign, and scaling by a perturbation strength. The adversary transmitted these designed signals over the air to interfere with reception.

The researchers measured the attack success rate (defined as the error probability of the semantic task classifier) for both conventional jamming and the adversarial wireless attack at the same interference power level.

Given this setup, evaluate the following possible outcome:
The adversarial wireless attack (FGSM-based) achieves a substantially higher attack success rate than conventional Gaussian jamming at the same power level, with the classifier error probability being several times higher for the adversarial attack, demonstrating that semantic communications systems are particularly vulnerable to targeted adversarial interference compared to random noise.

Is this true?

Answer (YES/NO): YES